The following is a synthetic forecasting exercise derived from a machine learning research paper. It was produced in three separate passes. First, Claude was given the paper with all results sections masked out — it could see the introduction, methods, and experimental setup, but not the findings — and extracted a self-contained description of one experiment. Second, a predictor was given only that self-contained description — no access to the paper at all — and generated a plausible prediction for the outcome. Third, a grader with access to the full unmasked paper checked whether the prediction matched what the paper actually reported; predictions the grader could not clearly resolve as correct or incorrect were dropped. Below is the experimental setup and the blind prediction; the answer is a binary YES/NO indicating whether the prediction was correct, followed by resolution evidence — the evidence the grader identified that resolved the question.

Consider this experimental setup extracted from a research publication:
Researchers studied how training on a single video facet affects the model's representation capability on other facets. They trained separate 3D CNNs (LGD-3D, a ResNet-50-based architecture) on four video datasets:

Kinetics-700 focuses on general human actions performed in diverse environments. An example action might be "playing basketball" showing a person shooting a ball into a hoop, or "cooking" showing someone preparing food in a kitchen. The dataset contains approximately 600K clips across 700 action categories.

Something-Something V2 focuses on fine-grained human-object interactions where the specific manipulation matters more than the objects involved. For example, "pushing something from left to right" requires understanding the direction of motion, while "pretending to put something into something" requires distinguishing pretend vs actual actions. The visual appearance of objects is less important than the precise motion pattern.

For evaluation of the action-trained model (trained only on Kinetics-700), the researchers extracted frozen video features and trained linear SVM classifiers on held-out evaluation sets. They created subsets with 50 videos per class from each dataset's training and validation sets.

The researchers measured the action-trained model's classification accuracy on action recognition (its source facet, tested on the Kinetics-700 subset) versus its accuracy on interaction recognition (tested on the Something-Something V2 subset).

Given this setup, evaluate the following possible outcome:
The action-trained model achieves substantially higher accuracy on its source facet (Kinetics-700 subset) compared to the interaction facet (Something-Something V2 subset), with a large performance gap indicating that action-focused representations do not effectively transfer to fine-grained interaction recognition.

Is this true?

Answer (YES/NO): YES